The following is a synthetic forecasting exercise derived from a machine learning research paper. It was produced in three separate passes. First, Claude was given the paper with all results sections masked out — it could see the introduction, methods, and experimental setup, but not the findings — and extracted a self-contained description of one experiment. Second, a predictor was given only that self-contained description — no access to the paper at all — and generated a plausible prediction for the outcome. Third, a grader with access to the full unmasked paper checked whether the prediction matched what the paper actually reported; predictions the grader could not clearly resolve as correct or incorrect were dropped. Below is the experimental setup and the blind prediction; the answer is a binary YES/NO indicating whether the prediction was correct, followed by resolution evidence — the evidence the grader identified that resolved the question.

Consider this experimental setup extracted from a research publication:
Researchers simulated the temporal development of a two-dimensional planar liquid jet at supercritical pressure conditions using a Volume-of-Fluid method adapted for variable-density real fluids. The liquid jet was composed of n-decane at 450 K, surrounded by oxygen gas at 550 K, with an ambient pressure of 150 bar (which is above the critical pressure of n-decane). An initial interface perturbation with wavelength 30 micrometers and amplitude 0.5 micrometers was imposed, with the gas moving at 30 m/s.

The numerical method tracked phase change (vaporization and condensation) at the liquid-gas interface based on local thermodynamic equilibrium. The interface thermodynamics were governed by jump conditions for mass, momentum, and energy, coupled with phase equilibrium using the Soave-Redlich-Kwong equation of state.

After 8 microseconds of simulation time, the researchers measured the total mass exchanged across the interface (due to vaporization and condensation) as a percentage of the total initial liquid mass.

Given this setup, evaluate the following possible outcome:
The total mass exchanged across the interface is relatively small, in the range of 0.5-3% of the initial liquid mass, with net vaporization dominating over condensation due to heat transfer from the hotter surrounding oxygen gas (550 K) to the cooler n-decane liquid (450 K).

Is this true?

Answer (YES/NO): NO